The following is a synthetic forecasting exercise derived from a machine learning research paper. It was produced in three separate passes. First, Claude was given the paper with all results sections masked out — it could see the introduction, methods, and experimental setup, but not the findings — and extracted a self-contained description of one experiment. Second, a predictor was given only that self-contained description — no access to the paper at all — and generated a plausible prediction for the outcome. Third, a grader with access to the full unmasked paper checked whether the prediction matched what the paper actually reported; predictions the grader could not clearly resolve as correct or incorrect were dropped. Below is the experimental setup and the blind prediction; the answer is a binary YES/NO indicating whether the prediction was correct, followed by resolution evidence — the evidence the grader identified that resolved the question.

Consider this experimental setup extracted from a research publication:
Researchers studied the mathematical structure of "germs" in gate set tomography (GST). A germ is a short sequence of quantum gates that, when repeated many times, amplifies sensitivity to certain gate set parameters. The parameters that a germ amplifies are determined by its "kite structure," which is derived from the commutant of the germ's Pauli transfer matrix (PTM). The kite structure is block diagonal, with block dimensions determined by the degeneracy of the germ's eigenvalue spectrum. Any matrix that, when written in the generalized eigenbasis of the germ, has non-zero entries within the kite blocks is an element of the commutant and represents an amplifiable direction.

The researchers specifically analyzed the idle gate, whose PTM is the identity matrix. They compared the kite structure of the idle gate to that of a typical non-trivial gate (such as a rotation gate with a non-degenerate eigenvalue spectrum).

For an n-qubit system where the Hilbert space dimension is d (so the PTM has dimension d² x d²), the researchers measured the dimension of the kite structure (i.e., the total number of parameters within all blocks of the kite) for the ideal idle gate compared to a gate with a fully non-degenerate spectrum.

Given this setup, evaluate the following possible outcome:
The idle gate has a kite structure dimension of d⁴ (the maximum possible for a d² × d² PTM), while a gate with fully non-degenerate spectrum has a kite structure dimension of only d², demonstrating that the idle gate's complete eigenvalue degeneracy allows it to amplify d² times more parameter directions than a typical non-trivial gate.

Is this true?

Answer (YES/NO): YES